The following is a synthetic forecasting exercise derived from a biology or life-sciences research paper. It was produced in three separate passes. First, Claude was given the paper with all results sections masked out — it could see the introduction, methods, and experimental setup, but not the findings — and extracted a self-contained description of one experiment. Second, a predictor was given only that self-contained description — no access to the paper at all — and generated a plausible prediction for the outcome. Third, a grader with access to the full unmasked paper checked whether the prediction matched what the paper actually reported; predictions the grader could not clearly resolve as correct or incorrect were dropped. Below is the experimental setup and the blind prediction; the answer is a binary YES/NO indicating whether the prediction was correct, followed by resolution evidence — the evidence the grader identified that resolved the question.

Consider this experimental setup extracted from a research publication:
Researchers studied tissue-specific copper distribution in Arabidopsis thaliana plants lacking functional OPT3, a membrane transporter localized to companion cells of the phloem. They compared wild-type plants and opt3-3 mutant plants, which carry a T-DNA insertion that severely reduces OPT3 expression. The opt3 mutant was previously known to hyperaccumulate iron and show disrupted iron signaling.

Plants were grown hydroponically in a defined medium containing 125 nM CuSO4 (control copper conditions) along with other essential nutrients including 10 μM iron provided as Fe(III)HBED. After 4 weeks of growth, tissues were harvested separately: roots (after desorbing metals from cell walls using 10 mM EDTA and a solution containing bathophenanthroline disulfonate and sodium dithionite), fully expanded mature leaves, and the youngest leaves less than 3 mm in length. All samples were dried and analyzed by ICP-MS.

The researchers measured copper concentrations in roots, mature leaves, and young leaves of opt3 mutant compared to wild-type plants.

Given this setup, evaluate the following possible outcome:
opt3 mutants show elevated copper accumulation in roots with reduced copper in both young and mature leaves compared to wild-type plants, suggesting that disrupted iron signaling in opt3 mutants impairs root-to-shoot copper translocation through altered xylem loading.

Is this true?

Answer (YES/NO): NO